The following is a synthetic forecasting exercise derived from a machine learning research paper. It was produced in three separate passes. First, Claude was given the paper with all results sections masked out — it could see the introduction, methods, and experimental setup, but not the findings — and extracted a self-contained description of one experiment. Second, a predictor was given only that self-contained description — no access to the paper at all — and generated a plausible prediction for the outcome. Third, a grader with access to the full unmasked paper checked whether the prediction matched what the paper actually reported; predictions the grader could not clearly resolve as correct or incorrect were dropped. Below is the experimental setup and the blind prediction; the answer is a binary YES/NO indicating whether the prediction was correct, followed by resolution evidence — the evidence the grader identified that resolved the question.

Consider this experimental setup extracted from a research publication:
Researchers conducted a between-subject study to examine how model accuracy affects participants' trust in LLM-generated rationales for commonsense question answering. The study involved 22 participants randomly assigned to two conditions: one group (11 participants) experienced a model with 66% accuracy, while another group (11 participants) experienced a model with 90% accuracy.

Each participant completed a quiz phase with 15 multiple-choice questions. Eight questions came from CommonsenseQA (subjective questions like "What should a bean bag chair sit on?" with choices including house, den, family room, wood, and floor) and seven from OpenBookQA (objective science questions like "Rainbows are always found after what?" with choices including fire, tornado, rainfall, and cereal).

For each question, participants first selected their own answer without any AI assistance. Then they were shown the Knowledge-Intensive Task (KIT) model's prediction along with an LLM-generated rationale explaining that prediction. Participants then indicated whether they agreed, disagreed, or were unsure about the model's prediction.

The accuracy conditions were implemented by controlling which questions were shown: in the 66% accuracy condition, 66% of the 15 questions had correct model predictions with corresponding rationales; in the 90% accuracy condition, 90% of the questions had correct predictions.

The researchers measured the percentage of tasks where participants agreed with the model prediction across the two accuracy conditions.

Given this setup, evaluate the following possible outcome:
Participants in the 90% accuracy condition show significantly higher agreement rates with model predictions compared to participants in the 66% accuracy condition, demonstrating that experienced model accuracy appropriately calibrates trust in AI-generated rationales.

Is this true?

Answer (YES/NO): YES